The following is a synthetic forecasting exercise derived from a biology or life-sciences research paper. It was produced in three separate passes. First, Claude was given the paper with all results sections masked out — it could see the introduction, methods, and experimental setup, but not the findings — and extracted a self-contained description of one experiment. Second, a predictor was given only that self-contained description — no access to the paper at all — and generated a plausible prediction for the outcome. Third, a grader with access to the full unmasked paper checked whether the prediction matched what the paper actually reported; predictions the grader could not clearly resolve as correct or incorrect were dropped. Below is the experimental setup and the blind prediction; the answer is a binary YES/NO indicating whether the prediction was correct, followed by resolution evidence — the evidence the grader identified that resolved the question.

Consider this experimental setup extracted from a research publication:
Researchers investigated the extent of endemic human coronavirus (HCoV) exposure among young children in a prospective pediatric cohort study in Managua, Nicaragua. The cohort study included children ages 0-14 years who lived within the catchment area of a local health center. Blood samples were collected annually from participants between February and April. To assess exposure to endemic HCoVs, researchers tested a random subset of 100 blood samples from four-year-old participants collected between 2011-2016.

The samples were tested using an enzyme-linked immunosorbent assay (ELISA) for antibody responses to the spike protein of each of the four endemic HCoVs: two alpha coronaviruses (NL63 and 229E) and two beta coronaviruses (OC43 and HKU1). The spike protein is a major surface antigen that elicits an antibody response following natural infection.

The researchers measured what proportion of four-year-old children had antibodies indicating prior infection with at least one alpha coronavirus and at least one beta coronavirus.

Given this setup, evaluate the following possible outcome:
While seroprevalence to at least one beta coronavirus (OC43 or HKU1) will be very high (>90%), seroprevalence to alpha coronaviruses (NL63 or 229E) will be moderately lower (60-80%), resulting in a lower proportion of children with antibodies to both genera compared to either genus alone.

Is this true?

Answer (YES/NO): NO